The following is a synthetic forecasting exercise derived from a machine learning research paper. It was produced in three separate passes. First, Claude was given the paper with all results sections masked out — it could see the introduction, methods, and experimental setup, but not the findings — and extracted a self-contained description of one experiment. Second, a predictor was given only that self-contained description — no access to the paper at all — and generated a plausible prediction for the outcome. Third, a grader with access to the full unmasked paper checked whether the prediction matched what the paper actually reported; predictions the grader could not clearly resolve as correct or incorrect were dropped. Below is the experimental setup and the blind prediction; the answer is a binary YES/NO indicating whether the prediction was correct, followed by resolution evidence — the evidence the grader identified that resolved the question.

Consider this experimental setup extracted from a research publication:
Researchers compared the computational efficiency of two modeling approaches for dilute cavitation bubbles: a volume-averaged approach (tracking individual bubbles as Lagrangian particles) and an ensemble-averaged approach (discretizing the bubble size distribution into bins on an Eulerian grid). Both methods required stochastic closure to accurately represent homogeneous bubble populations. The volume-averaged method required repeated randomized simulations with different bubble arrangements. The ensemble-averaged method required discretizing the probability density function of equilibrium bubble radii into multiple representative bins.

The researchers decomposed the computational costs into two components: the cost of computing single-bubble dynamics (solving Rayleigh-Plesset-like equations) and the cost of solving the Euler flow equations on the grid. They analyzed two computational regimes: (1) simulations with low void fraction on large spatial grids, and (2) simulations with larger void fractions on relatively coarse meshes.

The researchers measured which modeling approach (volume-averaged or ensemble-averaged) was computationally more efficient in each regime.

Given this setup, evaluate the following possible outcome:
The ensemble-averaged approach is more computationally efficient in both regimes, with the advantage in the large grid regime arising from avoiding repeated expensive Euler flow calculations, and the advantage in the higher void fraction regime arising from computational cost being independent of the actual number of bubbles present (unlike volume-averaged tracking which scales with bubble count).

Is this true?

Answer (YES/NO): NO